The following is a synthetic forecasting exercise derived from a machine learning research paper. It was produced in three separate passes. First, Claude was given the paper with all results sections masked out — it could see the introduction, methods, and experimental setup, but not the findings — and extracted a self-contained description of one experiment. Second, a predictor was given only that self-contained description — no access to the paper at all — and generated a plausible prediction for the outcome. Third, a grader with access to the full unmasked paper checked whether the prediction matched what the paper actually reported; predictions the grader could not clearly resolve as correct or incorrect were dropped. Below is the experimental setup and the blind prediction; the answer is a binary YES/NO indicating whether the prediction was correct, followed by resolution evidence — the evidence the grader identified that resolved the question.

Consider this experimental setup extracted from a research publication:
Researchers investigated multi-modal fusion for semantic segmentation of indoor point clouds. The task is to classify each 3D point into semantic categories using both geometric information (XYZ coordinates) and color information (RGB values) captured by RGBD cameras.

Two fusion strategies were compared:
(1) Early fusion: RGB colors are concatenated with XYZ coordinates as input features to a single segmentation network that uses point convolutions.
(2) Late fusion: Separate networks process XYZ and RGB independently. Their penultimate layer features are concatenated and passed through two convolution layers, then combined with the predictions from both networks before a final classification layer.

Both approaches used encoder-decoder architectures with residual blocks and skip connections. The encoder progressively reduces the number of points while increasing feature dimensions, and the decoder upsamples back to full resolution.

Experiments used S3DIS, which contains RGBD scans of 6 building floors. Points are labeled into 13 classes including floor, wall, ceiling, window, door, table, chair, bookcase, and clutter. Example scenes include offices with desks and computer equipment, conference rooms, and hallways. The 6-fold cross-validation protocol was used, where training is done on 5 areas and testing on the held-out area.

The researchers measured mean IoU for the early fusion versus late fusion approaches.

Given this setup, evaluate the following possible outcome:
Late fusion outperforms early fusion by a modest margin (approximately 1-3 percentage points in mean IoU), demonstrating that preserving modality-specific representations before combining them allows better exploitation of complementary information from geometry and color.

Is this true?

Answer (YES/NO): NO